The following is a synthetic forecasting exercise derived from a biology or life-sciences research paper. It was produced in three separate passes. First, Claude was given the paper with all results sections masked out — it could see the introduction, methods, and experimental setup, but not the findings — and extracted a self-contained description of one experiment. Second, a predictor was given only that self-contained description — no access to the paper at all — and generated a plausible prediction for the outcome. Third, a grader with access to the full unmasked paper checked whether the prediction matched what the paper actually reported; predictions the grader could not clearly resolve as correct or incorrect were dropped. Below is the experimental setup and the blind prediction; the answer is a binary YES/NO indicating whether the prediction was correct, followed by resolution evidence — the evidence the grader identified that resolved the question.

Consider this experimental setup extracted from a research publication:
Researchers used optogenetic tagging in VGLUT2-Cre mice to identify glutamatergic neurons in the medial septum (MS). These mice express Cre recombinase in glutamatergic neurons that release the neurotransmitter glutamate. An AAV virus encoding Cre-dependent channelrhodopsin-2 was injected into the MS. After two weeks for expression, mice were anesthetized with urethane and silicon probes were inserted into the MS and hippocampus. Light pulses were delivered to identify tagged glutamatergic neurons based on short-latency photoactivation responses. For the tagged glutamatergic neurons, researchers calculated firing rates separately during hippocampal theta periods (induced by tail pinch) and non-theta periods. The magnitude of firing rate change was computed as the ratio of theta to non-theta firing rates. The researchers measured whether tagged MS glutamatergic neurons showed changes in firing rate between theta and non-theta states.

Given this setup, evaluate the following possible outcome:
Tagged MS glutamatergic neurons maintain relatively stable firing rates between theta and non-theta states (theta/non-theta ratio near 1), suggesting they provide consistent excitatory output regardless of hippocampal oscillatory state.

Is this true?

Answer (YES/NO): NO